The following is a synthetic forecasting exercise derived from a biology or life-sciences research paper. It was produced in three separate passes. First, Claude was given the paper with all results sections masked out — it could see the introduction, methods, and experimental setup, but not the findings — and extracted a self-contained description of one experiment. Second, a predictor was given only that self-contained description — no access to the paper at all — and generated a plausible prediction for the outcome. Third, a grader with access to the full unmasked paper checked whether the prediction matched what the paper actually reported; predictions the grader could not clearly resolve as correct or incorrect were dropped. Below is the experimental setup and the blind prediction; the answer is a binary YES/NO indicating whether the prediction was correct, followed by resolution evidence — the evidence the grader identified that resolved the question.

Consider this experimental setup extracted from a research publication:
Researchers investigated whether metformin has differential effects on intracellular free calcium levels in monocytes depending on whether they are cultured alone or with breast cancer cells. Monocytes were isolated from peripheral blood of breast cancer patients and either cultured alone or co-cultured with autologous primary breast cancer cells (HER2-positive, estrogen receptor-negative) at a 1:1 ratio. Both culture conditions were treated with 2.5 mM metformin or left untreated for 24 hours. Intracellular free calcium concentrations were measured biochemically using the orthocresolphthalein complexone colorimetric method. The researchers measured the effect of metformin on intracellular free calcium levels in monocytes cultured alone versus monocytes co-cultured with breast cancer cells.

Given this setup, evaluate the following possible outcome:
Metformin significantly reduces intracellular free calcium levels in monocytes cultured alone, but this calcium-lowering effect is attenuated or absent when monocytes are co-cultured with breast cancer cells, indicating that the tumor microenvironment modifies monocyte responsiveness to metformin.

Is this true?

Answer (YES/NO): NO